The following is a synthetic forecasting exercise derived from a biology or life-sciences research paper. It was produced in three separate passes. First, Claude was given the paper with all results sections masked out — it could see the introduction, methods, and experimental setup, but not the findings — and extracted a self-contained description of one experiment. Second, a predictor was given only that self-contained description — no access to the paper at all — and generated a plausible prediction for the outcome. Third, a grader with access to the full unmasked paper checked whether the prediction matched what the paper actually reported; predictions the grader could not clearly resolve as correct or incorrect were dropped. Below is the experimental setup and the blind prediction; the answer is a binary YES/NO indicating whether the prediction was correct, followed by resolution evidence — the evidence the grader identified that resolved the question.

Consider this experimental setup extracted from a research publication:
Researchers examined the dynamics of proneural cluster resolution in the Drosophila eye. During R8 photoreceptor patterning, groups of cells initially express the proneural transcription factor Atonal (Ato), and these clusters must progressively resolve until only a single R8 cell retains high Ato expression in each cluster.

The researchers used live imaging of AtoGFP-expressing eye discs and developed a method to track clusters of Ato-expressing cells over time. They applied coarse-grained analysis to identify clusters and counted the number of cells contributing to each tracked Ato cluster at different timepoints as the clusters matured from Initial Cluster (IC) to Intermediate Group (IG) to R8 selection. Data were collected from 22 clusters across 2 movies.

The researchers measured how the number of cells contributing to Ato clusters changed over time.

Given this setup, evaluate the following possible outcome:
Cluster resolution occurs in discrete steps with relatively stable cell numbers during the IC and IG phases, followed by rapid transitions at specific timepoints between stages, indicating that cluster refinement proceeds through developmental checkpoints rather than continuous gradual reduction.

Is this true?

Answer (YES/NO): NO